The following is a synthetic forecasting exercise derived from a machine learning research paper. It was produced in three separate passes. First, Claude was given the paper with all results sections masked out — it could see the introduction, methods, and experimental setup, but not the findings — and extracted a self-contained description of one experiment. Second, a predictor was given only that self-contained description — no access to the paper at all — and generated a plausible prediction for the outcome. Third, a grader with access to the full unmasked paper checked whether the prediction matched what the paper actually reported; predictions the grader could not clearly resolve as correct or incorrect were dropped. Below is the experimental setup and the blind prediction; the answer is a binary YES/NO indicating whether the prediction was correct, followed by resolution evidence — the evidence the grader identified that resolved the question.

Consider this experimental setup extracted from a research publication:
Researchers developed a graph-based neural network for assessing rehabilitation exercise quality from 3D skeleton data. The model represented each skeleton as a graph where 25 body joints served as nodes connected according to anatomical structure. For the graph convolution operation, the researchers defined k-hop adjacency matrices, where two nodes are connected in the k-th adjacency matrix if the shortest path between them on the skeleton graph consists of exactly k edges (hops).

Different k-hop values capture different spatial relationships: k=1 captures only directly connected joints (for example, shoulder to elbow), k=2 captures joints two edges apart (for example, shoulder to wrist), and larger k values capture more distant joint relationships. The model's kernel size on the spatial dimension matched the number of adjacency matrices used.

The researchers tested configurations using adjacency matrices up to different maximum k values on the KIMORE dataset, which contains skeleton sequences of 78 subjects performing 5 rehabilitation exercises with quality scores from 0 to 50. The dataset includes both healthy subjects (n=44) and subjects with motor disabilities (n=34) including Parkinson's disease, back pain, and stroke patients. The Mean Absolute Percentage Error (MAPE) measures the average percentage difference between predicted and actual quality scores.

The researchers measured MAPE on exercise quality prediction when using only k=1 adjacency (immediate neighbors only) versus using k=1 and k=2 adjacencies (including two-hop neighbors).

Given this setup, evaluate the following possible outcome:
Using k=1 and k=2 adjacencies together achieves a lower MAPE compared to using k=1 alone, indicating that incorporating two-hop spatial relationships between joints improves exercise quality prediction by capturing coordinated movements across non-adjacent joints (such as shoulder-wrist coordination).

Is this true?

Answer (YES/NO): YES